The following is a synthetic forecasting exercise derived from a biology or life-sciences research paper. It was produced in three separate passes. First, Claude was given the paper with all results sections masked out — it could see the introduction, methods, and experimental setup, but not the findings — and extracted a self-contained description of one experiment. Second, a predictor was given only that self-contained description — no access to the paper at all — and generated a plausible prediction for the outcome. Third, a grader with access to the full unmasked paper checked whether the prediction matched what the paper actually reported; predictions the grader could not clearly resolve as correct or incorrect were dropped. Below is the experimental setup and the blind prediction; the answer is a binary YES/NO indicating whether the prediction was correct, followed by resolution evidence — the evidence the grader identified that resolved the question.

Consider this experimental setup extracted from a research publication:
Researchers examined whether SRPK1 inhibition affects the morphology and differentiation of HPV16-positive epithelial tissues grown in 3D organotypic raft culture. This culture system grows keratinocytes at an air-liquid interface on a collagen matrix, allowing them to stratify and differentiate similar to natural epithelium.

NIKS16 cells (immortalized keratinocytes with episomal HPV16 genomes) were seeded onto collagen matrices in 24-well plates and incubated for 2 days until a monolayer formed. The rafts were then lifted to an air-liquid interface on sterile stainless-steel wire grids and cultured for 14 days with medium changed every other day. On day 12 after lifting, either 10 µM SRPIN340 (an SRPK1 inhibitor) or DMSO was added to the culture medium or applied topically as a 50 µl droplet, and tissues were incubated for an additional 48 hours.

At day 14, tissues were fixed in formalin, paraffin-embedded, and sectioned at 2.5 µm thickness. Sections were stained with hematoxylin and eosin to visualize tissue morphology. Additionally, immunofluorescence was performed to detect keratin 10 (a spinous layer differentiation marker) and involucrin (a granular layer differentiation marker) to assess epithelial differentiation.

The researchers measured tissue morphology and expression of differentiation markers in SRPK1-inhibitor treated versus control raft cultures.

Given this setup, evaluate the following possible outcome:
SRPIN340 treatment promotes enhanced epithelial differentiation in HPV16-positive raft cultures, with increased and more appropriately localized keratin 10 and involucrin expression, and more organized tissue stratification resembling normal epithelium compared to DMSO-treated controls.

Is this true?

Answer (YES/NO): NO